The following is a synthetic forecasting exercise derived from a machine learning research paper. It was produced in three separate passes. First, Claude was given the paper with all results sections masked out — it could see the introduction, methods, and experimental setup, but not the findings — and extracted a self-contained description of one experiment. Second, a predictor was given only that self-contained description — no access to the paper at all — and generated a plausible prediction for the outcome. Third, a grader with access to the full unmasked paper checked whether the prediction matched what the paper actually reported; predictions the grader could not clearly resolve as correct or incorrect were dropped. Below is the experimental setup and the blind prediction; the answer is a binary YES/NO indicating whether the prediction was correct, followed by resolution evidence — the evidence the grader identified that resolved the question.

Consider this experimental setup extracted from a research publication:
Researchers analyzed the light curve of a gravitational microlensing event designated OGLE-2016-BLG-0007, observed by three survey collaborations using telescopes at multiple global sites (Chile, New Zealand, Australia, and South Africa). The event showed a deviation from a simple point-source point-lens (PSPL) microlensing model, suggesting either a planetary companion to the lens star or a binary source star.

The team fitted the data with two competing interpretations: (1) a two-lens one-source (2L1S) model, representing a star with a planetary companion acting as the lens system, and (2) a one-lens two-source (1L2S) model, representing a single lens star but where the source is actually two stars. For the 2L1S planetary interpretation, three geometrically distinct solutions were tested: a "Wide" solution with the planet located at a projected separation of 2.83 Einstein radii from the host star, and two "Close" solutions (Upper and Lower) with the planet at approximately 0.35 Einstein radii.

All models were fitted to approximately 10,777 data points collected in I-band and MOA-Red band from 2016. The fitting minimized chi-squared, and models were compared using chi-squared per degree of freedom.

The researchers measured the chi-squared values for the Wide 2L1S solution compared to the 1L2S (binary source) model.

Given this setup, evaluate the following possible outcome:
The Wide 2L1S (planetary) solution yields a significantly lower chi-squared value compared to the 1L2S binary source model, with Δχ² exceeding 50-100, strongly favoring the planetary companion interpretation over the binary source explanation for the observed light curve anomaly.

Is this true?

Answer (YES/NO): YES